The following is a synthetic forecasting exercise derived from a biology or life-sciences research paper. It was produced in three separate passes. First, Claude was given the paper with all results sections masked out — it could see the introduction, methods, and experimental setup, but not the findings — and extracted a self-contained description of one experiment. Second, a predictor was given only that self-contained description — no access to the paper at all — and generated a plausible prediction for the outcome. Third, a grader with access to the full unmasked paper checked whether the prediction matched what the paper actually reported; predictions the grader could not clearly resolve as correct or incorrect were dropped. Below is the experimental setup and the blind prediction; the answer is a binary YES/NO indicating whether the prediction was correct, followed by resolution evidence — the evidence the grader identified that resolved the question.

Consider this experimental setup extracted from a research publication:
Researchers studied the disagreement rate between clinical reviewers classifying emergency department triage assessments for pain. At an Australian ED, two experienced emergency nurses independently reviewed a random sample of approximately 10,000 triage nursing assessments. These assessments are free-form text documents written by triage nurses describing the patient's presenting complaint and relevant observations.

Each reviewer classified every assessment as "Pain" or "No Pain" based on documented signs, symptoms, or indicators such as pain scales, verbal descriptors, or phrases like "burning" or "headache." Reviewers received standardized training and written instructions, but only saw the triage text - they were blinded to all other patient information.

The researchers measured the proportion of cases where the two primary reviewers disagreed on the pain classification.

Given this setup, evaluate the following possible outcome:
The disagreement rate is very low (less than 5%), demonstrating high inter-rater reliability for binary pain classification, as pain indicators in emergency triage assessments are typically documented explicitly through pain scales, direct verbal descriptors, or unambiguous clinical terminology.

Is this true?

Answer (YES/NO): NO